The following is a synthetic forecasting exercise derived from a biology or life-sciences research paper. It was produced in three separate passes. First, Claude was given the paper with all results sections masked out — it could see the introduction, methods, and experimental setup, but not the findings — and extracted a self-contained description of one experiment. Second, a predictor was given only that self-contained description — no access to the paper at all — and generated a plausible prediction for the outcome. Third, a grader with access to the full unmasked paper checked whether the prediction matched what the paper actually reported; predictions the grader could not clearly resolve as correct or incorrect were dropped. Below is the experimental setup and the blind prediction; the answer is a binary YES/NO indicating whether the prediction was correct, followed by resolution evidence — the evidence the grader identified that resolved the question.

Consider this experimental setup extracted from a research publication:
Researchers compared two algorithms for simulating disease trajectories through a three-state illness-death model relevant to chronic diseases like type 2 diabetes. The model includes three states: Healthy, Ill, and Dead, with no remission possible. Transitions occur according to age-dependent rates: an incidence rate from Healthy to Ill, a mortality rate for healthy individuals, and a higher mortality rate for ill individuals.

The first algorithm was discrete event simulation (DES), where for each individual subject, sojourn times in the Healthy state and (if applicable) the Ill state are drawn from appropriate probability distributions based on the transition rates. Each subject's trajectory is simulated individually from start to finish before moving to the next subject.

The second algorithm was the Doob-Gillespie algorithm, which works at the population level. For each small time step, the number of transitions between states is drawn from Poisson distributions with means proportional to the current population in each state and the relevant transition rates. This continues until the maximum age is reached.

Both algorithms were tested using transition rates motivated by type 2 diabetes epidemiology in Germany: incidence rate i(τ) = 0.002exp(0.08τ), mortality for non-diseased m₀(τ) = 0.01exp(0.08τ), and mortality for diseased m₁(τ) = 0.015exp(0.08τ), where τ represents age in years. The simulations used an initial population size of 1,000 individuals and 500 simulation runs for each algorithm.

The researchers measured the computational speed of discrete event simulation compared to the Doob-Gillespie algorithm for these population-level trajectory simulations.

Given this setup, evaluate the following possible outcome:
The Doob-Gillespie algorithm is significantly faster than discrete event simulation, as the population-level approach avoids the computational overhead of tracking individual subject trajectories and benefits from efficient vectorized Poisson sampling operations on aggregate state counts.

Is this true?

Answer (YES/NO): YES